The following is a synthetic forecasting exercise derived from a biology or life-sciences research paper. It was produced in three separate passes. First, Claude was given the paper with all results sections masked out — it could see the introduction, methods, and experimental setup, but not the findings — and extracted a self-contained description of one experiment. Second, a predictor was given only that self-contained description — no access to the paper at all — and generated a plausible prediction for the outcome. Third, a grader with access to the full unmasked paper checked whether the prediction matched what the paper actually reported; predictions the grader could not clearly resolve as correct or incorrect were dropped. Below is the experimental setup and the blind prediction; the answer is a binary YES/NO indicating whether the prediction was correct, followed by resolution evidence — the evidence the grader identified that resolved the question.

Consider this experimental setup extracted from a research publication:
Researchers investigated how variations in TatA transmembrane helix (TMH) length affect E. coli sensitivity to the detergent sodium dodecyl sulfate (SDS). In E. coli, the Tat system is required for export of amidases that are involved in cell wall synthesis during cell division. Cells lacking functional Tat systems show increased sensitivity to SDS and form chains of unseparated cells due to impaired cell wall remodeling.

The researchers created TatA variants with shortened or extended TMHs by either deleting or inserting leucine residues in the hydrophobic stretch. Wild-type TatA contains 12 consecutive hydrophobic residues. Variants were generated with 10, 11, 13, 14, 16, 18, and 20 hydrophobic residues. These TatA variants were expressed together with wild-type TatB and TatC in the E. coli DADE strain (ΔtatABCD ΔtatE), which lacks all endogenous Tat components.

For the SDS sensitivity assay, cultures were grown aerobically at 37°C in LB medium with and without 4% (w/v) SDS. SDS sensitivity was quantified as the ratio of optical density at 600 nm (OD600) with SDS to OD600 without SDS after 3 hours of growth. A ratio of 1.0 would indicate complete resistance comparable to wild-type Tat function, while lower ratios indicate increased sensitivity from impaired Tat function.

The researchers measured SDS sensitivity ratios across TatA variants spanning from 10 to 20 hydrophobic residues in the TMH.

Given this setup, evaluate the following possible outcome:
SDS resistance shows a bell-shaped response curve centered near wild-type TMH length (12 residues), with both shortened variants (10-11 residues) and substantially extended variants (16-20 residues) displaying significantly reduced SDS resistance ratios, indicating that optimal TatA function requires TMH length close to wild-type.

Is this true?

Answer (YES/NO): NO